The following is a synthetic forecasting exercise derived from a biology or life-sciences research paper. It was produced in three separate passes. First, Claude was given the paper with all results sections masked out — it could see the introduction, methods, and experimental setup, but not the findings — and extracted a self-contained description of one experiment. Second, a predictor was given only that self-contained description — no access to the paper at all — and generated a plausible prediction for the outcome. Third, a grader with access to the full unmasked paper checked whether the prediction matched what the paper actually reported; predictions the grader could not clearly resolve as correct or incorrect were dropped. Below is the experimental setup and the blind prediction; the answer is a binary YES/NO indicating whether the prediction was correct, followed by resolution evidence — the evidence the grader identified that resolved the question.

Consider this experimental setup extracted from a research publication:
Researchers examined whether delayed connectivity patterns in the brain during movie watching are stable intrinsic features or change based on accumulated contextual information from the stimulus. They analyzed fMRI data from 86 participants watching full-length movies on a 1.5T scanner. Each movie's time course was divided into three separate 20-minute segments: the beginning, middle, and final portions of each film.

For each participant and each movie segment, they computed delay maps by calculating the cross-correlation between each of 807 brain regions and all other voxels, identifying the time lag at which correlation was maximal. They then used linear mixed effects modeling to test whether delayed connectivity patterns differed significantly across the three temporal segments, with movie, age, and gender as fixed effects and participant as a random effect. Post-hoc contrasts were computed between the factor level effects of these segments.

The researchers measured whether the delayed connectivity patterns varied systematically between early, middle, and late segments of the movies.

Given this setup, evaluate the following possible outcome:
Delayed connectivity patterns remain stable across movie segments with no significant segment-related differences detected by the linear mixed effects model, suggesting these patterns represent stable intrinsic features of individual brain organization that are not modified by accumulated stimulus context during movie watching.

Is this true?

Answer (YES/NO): NO